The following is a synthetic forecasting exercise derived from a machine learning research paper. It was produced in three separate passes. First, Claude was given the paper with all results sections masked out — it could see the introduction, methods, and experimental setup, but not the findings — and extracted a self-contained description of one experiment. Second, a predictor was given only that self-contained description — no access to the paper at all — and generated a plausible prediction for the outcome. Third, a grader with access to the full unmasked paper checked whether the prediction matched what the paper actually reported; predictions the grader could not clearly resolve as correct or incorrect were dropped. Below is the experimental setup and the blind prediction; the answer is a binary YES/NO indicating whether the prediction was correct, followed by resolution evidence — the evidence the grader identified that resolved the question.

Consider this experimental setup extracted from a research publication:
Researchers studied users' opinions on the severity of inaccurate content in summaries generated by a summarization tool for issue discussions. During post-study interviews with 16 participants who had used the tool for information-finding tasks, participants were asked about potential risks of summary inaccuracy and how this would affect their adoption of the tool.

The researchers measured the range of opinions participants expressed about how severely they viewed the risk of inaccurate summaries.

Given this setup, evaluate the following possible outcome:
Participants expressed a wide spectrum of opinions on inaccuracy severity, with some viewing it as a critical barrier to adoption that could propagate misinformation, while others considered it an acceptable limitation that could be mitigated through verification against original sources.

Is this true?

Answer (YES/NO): YES